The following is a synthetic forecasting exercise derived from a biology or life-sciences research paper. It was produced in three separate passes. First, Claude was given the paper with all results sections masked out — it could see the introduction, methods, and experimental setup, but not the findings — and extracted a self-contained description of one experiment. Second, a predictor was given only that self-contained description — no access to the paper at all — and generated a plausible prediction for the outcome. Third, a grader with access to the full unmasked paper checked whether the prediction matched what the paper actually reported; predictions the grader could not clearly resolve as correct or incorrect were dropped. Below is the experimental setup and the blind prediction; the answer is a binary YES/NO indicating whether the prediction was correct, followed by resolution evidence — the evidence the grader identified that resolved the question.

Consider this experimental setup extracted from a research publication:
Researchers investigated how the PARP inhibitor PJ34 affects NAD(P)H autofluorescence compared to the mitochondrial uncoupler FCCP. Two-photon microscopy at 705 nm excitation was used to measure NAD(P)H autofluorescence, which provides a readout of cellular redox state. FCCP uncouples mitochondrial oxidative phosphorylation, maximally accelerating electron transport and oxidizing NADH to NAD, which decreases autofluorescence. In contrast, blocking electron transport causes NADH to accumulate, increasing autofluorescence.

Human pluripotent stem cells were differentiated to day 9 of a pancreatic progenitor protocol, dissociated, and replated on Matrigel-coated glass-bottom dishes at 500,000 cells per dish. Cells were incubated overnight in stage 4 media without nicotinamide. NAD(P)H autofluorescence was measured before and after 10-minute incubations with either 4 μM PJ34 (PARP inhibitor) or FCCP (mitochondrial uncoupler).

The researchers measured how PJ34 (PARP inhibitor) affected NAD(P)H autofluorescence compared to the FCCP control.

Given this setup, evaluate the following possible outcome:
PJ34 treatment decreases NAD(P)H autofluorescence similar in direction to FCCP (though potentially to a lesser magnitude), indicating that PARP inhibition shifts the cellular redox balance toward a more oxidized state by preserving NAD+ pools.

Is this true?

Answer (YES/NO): NO